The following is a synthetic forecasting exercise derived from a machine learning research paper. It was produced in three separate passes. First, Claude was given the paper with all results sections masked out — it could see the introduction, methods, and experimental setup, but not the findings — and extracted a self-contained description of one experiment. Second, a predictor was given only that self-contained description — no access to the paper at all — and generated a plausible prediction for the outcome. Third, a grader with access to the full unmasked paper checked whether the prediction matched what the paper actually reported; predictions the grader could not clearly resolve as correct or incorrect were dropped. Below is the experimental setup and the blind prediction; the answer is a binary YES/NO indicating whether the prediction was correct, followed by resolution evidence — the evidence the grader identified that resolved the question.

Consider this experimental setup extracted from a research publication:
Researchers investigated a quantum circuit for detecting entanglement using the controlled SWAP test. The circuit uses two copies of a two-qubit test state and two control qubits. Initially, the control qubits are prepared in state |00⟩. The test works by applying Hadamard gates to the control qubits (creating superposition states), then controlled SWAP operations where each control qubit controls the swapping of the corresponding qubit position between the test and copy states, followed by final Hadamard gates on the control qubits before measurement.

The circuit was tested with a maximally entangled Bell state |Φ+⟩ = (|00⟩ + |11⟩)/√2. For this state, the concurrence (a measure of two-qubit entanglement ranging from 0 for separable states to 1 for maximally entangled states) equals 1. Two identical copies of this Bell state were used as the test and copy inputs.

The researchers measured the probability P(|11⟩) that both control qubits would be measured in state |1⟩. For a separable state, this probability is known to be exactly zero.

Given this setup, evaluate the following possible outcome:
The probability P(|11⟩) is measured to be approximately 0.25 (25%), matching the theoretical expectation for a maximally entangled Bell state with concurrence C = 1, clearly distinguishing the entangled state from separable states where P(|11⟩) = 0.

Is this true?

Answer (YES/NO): YES